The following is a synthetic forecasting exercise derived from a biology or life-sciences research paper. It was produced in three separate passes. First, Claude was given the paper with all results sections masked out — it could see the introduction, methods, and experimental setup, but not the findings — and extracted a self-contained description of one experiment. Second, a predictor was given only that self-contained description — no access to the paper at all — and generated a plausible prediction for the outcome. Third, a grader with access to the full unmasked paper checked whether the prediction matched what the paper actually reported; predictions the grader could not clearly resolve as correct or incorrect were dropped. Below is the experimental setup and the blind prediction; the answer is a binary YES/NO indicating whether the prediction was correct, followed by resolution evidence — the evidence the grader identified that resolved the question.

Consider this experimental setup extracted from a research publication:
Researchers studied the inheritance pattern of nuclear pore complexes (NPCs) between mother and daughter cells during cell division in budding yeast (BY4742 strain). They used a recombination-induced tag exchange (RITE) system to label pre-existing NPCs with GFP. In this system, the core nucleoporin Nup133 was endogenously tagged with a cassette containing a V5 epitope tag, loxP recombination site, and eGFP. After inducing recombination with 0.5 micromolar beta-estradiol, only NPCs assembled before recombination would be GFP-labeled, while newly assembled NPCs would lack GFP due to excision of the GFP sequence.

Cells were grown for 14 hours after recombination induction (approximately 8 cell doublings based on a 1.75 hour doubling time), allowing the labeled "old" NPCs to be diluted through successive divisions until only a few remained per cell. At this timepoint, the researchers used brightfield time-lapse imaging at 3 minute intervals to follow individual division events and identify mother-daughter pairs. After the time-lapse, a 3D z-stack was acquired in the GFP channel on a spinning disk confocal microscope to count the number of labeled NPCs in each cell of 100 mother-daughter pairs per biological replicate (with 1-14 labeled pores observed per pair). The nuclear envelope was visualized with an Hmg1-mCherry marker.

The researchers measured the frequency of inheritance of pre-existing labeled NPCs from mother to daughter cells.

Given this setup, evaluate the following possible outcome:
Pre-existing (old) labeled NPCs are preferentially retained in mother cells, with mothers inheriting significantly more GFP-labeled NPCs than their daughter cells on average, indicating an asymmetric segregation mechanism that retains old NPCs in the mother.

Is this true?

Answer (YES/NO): NO